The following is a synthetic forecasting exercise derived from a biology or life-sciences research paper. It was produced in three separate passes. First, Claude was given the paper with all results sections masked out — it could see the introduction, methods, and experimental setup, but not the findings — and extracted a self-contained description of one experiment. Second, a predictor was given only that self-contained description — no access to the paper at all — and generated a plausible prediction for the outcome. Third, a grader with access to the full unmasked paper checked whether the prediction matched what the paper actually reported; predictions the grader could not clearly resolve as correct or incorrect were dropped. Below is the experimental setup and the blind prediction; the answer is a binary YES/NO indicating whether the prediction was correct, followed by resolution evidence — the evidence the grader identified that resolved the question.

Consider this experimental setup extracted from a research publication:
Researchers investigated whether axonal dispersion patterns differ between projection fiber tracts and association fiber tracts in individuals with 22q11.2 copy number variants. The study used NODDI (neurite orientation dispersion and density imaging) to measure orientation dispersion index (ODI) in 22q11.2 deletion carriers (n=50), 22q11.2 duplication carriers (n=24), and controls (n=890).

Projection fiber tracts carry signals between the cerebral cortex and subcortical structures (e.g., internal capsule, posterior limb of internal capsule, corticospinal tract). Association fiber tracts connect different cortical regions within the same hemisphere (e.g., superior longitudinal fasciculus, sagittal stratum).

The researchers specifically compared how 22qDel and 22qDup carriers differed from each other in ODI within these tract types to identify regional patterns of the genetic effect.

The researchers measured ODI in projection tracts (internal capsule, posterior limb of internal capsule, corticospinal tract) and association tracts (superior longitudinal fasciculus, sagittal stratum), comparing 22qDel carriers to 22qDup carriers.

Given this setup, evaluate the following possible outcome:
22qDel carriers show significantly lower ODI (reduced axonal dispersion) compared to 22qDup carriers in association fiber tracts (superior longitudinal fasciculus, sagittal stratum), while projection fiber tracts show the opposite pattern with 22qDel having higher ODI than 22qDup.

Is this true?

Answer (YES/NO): NO